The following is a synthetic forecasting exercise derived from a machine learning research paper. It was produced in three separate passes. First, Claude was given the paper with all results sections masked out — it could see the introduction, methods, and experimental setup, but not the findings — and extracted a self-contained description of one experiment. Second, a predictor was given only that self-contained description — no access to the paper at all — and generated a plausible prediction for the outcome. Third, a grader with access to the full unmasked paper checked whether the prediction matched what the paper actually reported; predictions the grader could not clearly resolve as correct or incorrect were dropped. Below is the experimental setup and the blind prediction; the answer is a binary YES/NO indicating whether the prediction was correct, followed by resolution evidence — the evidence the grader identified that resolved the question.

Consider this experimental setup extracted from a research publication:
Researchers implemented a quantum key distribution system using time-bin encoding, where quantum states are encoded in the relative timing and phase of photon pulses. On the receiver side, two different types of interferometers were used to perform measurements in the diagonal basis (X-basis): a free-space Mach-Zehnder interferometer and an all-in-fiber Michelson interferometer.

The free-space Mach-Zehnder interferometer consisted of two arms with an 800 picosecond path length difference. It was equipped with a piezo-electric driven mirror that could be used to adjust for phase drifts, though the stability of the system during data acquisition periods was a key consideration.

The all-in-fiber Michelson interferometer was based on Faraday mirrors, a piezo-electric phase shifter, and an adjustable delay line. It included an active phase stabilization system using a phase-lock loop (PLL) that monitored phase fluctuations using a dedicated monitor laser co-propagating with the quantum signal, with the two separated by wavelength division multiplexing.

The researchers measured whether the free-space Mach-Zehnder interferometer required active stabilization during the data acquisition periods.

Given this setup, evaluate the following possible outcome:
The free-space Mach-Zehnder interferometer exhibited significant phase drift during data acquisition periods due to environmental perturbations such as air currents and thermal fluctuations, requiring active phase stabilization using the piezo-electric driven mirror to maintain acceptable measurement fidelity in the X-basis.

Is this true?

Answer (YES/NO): NO